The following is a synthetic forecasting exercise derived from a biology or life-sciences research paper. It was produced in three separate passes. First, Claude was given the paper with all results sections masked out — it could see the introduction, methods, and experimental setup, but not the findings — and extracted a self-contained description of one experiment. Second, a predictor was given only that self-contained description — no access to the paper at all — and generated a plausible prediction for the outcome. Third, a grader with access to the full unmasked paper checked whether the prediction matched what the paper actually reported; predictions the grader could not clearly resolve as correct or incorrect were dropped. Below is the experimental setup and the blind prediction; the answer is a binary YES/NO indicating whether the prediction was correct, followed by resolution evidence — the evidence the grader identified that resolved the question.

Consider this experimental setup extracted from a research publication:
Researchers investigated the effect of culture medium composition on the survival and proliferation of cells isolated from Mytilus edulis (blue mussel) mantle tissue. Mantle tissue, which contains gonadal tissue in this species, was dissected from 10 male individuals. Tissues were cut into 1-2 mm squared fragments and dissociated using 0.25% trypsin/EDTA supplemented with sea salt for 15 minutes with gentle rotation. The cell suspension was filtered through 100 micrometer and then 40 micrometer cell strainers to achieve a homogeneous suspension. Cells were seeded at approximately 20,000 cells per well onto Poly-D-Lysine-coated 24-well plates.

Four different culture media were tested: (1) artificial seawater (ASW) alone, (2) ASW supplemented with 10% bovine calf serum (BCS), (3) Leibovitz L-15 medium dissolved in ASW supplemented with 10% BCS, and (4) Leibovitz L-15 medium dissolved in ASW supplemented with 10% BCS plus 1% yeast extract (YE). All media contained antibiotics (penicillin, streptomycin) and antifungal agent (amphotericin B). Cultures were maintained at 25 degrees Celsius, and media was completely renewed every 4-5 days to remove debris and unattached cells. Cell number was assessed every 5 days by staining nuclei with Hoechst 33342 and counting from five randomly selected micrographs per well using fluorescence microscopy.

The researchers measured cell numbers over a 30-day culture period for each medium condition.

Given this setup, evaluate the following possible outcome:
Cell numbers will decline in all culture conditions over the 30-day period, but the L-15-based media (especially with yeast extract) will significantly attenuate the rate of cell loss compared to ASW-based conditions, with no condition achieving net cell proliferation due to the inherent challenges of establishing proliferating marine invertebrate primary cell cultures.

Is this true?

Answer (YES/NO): NO